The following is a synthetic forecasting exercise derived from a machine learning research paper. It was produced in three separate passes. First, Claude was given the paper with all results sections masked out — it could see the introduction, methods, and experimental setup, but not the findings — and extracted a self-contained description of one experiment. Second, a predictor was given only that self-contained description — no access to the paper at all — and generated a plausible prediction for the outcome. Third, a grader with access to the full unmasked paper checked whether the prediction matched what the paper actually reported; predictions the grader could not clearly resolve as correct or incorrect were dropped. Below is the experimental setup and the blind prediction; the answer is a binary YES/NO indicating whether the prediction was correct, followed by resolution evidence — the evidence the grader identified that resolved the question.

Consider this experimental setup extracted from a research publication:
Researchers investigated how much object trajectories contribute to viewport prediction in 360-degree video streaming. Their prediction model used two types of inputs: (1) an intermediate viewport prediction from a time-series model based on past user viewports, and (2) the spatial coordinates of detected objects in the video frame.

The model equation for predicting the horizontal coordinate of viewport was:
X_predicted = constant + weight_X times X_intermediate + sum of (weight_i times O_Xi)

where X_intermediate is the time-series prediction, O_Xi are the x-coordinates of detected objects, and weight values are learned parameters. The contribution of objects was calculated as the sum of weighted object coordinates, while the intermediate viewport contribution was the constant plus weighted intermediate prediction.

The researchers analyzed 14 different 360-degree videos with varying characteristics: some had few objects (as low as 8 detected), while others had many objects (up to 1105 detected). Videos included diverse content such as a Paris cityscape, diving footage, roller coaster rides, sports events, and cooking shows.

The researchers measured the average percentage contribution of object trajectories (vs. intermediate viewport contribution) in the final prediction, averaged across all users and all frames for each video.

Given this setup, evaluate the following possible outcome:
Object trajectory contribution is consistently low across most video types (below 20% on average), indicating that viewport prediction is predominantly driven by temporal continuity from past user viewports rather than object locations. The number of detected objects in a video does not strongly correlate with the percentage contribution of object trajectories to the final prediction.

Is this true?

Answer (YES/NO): NO